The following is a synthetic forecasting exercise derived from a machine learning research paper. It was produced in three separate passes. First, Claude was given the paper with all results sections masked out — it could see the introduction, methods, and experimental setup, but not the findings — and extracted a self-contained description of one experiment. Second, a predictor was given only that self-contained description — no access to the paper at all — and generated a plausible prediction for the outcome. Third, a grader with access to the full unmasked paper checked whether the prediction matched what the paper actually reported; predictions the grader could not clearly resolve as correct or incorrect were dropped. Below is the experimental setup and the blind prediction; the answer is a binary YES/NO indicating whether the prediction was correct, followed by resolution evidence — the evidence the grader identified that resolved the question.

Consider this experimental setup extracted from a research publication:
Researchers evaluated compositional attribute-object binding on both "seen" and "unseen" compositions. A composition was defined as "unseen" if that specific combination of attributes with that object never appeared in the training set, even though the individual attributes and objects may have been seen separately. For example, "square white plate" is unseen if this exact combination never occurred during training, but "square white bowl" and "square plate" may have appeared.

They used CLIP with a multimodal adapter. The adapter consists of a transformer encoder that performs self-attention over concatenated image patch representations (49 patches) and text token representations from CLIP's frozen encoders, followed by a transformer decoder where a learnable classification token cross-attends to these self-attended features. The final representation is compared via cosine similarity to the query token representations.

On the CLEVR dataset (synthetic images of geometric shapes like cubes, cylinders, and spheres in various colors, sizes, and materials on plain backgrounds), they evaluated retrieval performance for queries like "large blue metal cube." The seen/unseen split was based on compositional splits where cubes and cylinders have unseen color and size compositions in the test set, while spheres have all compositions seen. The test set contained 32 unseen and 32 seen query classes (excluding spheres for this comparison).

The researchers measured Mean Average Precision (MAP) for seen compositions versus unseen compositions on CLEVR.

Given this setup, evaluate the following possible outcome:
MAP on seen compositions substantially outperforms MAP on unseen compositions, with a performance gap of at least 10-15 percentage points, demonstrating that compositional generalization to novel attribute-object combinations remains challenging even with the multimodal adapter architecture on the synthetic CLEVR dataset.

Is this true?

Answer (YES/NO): NO